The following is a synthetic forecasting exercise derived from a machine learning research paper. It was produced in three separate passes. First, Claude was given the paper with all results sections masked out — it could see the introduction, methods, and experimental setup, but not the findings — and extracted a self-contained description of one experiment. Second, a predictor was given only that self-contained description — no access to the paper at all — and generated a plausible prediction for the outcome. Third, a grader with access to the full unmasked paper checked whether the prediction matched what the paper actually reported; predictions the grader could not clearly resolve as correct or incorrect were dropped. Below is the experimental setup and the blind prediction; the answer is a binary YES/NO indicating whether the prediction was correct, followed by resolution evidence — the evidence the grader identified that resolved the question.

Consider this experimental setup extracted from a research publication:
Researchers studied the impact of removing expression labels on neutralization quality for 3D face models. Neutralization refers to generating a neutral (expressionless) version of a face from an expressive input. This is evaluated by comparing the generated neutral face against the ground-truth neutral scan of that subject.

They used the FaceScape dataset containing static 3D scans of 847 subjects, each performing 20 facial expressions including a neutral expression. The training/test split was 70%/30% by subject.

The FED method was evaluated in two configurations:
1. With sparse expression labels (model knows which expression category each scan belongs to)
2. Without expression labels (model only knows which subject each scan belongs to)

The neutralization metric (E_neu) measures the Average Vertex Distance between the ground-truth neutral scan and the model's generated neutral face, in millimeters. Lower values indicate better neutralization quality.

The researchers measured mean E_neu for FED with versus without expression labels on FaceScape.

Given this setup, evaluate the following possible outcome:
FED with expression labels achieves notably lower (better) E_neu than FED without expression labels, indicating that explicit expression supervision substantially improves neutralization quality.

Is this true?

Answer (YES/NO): YES